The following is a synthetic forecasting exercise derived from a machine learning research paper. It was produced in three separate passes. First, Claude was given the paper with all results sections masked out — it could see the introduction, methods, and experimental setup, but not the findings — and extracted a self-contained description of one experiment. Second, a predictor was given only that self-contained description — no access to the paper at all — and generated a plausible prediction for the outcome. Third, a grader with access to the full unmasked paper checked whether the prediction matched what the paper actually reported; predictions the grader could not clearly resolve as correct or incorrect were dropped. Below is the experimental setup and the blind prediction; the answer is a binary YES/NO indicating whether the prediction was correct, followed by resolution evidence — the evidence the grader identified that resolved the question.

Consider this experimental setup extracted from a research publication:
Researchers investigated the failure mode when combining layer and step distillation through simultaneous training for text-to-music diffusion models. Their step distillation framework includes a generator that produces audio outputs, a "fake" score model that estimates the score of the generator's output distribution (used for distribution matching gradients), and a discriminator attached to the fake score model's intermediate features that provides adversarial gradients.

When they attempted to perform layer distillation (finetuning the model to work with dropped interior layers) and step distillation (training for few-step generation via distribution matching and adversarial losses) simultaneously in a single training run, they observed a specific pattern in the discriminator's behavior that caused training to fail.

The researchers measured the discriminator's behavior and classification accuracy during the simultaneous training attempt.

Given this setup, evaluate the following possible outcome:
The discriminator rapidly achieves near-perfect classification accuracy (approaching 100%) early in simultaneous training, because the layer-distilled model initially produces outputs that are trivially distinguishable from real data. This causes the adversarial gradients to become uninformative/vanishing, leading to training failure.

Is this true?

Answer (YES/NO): YES